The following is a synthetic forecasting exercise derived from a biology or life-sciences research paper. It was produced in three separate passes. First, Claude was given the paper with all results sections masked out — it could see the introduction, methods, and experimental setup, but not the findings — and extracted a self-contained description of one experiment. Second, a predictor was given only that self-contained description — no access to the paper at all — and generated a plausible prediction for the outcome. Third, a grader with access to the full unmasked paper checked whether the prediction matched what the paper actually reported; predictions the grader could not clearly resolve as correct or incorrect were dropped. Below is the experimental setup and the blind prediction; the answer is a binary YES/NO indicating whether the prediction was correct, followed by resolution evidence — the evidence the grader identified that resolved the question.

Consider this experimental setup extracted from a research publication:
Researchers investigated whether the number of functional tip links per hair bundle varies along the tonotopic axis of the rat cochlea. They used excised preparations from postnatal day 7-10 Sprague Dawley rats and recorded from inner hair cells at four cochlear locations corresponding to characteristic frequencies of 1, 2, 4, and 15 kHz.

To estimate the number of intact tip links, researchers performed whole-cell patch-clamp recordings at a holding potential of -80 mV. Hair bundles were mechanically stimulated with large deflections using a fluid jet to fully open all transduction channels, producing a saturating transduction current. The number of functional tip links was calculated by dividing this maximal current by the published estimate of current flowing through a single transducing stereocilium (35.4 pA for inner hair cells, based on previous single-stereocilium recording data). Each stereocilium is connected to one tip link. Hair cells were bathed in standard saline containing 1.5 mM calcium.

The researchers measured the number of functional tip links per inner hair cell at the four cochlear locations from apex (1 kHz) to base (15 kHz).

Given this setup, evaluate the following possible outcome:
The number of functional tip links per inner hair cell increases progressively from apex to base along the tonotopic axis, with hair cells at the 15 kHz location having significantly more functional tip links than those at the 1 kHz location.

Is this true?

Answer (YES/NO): YES